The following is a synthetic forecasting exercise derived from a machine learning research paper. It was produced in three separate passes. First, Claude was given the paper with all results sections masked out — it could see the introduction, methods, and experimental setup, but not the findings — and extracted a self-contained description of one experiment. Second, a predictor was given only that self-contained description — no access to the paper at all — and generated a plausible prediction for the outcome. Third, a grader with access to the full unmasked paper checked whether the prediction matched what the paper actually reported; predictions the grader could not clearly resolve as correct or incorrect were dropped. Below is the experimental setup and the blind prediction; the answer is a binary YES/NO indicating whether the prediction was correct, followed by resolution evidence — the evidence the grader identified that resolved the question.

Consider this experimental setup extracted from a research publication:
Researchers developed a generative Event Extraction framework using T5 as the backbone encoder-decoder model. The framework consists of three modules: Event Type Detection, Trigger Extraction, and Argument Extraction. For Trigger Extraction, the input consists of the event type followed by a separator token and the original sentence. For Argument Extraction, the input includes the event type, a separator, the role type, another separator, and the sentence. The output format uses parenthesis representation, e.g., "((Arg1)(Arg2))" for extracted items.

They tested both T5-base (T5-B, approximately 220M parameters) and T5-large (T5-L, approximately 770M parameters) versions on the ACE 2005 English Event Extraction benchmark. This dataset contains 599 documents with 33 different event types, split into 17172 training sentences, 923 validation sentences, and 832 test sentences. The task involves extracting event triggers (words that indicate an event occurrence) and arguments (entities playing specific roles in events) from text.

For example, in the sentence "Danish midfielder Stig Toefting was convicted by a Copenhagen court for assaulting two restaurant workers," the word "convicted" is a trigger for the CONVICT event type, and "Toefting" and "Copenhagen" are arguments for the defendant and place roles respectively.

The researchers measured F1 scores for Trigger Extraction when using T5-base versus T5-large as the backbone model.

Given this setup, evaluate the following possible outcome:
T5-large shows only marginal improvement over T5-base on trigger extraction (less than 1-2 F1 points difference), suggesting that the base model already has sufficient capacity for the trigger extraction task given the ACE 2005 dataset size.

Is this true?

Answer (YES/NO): NO